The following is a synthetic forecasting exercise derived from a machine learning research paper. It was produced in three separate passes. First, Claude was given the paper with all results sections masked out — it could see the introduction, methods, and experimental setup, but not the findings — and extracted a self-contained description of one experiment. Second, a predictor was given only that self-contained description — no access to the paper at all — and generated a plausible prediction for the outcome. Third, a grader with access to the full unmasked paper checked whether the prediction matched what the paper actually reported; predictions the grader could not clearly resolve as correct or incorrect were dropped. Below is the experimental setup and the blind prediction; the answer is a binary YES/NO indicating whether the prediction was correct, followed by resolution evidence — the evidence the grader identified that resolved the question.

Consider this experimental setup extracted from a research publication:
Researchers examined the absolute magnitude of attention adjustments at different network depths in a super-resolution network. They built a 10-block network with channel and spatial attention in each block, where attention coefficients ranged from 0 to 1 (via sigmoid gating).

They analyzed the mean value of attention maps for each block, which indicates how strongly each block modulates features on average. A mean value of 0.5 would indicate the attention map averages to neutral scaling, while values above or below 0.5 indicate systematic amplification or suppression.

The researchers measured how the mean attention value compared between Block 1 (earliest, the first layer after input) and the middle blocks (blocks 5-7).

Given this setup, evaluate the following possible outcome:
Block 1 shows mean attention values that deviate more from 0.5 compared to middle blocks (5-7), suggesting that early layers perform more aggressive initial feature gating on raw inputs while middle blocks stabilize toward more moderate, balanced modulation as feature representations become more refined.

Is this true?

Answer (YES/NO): NO